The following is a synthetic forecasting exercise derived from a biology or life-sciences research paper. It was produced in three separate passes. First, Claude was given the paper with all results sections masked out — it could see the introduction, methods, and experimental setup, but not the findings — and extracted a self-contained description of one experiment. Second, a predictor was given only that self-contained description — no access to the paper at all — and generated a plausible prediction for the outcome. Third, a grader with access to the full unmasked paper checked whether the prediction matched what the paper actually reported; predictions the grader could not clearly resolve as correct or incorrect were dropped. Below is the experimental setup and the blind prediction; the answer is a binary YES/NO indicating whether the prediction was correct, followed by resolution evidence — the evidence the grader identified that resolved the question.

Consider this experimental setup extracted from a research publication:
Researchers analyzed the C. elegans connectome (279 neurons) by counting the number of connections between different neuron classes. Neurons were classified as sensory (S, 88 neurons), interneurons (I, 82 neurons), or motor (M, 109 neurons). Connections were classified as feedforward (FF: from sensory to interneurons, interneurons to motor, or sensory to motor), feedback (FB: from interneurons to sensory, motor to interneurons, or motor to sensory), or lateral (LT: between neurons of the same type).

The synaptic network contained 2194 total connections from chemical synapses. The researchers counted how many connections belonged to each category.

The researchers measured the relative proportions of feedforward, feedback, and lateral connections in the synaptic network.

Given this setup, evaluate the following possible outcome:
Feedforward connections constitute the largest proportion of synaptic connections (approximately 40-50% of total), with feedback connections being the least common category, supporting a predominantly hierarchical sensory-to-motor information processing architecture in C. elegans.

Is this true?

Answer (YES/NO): NO